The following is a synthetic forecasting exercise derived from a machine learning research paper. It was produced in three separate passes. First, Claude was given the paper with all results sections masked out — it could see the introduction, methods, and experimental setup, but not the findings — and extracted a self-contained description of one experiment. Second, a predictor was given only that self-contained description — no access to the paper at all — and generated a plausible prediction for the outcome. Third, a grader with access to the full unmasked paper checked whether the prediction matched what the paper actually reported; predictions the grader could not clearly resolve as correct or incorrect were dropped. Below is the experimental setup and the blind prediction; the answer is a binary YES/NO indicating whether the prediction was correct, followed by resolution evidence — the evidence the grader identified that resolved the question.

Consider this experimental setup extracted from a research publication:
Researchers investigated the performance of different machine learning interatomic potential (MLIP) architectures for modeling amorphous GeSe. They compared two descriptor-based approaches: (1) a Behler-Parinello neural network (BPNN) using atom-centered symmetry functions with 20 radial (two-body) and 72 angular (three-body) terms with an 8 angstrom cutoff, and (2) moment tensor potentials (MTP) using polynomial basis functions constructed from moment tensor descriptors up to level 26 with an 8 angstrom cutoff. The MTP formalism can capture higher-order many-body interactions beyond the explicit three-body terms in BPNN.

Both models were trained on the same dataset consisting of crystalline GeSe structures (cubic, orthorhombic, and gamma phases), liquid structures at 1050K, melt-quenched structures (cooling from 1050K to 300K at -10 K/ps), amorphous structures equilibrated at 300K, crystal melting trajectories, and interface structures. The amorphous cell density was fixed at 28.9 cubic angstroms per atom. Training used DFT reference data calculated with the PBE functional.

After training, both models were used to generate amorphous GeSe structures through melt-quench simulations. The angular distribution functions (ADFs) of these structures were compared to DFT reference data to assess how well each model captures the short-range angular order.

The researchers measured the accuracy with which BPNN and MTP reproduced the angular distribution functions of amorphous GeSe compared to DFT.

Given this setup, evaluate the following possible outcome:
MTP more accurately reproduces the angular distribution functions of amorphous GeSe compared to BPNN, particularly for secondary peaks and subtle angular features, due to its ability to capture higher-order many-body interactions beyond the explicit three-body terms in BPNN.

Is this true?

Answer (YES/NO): NO